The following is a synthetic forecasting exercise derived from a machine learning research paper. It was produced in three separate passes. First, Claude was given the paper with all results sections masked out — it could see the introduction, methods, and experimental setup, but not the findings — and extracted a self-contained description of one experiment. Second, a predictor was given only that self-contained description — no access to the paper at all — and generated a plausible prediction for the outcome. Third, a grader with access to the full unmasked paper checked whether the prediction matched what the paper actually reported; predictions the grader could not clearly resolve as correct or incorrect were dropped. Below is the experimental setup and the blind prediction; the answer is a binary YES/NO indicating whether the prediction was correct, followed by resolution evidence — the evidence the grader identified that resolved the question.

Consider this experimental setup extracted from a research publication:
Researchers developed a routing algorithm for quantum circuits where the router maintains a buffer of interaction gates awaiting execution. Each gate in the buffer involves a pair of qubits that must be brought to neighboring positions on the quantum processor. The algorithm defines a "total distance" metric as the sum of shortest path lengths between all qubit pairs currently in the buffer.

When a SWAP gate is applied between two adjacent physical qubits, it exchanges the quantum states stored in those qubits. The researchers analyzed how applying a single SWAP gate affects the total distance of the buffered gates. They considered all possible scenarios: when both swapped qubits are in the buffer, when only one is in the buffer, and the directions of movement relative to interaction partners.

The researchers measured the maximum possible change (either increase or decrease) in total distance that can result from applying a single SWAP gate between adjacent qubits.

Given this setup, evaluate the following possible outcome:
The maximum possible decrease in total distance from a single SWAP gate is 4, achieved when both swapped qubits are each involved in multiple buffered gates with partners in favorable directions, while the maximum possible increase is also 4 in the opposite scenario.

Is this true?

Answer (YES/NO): NO